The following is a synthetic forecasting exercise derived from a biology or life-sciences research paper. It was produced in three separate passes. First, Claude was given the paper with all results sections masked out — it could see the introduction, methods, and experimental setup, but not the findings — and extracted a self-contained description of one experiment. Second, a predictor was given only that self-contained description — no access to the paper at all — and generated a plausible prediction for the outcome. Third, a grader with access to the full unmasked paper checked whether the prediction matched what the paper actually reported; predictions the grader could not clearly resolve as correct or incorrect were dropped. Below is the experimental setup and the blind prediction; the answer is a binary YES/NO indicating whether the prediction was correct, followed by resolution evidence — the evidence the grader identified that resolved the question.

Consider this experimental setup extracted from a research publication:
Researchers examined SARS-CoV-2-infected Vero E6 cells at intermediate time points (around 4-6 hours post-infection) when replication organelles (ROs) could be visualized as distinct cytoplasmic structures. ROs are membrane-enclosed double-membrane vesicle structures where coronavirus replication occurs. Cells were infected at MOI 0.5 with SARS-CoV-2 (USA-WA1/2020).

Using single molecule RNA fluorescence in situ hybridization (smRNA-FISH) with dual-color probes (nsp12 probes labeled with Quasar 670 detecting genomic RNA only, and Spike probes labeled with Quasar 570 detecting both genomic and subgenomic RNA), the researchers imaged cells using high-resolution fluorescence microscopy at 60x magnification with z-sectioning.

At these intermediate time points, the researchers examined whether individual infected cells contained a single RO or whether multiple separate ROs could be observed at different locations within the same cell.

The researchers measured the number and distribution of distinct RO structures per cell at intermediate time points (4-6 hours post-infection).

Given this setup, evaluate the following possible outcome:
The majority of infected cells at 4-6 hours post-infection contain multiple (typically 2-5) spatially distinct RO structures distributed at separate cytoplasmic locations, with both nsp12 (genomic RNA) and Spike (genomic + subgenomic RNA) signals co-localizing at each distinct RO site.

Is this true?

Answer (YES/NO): NO